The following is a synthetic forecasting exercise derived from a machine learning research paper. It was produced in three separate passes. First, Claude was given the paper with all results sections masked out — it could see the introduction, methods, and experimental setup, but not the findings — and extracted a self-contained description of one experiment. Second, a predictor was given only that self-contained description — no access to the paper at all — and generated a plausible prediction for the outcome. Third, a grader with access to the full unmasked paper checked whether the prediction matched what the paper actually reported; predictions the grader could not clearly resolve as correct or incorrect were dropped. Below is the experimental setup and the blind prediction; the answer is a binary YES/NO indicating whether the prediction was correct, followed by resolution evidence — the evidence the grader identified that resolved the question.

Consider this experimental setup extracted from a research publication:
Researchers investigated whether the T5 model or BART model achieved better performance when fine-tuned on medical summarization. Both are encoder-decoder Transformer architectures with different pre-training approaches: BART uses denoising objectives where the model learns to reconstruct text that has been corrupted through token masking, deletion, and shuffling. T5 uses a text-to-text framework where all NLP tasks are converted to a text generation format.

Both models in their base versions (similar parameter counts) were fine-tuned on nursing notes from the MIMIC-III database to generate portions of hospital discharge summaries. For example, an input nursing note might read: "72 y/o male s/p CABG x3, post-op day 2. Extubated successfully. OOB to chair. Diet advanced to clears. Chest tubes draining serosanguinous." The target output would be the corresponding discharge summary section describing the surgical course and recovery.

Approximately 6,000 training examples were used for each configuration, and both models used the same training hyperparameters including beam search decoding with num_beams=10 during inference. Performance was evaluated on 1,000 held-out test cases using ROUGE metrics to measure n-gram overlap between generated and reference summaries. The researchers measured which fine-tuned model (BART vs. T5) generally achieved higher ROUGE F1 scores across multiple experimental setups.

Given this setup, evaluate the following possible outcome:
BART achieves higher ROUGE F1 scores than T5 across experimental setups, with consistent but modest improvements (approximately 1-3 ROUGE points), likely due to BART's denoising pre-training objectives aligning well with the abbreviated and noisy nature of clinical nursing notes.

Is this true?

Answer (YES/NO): NO